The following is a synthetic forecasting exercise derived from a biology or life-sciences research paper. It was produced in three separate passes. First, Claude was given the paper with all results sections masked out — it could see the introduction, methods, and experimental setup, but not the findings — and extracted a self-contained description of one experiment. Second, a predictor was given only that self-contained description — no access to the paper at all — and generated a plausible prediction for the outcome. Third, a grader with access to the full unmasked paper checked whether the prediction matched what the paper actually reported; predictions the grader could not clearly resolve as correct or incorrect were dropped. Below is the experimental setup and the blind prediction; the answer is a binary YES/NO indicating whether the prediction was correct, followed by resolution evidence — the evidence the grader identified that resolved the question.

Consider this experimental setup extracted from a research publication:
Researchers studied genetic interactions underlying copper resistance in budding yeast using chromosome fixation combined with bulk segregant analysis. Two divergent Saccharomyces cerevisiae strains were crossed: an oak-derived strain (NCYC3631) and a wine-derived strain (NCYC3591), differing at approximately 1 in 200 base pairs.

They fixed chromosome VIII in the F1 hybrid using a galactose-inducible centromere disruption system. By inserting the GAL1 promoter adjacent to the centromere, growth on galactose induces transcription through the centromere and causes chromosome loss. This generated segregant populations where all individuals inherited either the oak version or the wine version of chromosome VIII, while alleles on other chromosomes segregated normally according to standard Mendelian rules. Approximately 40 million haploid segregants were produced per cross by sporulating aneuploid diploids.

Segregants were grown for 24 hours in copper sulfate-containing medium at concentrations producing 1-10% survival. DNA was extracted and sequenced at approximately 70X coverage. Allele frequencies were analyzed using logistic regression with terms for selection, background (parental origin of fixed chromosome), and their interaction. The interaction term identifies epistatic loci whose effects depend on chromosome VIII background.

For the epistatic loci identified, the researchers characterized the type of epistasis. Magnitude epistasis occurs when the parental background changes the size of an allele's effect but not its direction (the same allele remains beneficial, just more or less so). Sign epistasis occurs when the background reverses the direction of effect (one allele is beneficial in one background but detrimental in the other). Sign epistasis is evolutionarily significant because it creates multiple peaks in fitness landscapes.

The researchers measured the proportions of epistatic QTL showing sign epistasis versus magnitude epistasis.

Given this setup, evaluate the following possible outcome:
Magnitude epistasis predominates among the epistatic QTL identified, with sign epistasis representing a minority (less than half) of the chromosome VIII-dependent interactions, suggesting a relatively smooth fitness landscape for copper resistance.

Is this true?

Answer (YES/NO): NO